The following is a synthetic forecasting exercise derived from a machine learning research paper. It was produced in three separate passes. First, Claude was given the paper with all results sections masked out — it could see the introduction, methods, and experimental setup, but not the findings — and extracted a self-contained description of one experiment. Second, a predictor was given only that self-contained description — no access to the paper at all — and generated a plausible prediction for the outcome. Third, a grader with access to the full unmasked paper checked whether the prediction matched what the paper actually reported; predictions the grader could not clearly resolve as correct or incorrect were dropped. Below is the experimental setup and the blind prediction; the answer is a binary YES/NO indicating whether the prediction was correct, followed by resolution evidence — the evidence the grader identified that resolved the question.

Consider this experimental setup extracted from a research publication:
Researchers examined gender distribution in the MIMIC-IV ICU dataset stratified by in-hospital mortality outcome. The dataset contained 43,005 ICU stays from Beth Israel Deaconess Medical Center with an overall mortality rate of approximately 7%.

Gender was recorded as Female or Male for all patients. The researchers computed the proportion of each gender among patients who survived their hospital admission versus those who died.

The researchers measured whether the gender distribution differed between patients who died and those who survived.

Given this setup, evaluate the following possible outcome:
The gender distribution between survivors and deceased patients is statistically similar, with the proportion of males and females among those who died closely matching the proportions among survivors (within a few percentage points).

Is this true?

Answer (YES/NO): YES